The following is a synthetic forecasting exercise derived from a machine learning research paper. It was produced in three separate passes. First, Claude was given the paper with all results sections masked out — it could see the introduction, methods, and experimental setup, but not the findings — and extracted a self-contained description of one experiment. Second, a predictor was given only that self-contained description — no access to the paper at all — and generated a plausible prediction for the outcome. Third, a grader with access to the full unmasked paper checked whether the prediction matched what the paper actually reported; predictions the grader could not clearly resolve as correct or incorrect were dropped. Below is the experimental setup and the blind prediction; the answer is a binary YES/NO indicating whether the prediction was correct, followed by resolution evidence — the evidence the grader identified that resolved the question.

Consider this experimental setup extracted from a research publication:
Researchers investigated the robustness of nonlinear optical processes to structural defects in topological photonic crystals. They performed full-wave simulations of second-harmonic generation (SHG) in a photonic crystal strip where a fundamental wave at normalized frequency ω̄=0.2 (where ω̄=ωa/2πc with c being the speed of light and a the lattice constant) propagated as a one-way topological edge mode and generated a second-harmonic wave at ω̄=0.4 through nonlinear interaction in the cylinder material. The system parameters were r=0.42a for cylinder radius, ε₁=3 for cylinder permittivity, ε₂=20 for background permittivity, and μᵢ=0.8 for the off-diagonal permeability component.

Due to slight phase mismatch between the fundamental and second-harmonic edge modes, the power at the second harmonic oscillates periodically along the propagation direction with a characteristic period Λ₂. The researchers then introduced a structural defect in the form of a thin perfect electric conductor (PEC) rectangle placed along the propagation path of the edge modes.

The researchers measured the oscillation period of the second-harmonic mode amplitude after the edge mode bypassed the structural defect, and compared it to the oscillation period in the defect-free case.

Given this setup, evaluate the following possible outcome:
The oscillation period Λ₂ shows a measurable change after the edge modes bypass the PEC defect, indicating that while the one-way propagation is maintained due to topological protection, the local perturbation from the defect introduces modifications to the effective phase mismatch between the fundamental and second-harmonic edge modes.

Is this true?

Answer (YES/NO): NO